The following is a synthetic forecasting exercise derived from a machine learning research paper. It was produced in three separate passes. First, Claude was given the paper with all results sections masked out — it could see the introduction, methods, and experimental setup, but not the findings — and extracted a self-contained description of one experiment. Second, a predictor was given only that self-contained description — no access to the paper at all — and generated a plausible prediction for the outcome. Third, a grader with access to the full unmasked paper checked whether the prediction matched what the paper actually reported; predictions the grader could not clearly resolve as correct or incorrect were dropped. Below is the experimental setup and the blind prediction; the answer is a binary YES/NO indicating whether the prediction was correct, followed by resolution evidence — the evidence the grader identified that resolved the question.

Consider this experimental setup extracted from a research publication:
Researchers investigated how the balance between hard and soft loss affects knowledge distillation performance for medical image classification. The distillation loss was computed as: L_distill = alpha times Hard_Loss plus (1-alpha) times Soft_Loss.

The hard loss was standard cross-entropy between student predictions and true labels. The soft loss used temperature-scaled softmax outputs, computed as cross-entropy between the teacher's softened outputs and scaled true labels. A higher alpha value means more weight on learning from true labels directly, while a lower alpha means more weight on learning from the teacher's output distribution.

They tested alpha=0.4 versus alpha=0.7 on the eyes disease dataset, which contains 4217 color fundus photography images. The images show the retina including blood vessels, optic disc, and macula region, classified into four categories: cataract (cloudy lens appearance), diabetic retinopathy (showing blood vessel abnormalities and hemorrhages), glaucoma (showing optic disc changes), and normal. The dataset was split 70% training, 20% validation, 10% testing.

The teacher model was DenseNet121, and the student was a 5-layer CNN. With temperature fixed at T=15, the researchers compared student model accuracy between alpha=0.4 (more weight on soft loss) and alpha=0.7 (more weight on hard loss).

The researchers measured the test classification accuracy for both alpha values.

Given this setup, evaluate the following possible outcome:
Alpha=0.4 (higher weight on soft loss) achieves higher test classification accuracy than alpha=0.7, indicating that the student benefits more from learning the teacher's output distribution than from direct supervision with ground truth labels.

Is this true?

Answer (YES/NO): YES